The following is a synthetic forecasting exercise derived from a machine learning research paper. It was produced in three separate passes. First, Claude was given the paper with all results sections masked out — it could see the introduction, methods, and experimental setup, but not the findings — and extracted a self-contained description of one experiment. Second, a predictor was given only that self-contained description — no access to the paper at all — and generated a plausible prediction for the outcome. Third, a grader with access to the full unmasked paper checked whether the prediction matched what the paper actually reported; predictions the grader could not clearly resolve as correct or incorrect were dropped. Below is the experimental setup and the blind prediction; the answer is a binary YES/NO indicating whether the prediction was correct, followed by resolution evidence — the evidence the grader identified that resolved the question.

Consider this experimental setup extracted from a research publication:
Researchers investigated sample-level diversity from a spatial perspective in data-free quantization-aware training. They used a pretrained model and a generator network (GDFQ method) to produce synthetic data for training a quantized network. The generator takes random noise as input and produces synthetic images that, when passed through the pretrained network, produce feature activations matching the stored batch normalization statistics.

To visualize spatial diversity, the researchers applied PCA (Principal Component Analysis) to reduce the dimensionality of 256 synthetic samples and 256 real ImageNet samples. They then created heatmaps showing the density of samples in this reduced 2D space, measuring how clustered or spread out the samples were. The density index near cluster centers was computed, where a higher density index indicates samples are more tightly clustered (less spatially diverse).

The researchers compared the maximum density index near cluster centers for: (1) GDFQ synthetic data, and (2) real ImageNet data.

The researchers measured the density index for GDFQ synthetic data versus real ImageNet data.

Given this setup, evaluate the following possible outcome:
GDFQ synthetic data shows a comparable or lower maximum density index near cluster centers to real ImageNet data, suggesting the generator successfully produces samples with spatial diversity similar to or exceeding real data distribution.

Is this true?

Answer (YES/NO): NO